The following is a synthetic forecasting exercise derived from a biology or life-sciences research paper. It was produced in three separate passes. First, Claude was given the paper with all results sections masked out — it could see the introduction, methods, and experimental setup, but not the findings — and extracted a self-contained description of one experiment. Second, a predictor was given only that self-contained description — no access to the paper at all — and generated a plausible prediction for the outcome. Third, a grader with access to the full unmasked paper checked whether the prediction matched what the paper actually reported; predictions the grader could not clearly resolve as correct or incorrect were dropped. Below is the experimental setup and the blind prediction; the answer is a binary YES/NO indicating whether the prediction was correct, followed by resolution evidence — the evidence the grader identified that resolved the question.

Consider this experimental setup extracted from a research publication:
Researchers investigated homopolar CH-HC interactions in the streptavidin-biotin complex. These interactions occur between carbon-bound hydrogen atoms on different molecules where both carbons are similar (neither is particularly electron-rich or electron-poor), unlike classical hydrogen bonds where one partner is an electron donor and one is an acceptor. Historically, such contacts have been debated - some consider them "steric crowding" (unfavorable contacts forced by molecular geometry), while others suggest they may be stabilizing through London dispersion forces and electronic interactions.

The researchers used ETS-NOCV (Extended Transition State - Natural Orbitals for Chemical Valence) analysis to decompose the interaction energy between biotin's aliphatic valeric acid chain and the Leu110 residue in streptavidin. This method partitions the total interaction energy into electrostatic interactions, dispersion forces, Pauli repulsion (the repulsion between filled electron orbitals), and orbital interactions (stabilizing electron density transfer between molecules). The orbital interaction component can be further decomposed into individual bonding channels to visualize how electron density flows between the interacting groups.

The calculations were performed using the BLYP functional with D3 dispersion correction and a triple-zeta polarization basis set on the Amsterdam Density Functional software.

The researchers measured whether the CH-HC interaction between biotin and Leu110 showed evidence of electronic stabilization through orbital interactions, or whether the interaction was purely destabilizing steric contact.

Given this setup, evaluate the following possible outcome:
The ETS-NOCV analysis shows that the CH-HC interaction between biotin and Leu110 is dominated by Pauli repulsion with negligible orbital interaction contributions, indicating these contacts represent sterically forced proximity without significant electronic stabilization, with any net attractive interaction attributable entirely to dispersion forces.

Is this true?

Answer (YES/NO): NO